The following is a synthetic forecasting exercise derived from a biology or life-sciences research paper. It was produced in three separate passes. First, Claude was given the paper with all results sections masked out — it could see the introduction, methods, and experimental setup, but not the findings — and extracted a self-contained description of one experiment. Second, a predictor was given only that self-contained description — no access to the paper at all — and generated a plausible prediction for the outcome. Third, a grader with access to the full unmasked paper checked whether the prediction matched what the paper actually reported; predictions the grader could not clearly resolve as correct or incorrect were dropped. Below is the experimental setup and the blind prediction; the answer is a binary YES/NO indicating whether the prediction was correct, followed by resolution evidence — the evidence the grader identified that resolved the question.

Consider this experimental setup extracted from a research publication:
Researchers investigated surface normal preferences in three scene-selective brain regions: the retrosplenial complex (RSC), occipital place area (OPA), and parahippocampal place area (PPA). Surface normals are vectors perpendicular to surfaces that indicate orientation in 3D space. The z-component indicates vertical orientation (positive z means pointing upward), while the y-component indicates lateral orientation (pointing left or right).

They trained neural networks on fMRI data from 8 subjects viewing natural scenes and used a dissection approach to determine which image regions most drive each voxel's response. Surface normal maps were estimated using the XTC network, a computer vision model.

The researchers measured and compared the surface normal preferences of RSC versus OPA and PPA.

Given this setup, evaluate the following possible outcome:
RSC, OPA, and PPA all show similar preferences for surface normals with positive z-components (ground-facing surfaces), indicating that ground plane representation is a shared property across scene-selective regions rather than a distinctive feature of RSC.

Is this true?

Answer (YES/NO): NO